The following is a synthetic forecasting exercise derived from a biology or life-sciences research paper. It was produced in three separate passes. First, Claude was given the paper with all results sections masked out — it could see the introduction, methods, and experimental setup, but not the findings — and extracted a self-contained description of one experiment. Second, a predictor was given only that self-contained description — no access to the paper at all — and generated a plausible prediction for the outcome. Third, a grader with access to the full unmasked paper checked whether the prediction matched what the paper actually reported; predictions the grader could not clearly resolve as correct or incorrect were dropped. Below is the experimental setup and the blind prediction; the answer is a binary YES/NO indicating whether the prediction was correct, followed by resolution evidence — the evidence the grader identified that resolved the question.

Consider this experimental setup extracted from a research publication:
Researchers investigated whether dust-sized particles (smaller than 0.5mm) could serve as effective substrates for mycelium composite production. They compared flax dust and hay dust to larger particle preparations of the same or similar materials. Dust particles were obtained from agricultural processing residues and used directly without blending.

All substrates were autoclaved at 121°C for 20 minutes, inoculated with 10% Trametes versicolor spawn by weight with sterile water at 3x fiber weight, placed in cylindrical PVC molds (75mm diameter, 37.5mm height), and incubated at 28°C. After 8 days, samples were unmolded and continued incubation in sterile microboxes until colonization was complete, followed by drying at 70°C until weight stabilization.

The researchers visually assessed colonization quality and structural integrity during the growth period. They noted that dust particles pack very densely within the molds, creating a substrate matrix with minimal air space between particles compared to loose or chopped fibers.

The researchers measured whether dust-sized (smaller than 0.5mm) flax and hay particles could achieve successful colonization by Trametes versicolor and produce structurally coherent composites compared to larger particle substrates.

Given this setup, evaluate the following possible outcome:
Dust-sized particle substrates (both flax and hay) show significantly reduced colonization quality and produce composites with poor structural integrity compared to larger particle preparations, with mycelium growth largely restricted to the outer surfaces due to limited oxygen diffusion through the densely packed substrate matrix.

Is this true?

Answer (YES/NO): YES